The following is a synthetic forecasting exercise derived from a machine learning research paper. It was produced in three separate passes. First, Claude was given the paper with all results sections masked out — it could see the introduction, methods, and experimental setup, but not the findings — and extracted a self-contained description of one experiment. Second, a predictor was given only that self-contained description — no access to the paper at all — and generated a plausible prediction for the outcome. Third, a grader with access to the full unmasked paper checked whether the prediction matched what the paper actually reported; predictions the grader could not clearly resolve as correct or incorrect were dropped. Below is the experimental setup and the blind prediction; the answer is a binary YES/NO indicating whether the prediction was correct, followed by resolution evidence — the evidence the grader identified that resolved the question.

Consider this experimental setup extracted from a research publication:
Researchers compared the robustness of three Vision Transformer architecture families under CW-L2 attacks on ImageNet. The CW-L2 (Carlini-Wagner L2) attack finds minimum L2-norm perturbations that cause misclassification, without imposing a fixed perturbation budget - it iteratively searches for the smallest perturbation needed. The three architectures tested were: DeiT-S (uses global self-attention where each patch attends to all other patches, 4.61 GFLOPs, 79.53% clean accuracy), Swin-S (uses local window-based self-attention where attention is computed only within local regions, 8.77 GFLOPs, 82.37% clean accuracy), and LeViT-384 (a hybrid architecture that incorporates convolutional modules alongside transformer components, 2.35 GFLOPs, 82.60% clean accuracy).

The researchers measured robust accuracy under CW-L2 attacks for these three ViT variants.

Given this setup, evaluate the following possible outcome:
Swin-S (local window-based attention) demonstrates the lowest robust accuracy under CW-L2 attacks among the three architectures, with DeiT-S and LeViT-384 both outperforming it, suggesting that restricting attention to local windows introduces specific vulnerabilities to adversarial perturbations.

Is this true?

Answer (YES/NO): YES